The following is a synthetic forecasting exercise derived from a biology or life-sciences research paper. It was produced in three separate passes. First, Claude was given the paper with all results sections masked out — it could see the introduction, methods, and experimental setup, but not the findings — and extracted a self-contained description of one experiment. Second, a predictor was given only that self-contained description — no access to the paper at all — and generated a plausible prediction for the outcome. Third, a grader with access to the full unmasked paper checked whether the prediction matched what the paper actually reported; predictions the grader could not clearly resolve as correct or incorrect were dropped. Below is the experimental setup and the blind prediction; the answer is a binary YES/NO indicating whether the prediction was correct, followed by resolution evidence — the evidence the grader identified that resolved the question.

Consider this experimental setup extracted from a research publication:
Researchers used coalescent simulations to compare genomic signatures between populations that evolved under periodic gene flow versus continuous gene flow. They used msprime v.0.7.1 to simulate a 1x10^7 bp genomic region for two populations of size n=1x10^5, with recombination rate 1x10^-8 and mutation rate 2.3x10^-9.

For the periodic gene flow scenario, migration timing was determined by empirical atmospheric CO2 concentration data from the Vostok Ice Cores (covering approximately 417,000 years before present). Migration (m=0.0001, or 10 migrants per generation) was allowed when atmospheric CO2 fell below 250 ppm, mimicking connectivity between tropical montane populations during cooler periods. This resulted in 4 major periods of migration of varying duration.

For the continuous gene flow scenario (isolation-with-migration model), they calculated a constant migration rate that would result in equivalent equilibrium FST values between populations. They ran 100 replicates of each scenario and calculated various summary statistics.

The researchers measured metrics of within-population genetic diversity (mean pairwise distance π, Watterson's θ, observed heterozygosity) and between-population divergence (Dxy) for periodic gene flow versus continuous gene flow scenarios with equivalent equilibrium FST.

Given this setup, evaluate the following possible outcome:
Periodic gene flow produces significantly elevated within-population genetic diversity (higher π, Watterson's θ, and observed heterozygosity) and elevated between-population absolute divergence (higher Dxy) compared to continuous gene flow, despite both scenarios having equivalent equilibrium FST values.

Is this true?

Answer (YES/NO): NO